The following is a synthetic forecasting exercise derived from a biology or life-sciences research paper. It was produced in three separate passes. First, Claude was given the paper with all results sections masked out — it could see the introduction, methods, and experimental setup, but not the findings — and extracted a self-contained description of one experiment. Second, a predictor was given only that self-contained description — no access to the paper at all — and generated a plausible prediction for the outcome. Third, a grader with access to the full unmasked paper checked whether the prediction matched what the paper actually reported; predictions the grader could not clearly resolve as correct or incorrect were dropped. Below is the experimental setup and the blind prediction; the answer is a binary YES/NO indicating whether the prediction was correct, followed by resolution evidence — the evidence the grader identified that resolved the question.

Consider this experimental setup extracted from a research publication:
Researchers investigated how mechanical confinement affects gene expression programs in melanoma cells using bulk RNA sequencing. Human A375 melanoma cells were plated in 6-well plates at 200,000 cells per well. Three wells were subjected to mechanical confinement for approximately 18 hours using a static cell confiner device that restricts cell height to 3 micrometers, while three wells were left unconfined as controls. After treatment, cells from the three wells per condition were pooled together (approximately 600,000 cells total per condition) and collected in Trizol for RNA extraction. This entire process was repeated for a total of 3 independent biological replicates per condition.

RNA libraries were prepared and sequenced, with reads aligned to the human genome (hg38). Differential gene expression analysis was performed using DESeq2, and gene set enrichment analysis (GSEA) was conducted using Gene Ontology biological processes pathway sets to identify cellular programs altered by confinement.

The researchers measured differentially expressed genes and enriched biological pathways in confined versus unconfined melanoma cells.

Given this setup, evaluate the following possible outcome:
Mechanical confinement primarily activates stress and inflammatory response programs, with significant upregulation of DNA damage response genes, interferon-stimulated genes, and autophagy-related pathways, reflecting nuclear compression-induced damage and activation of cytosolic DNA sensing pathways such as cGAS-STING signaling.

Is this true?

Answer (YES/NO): NO